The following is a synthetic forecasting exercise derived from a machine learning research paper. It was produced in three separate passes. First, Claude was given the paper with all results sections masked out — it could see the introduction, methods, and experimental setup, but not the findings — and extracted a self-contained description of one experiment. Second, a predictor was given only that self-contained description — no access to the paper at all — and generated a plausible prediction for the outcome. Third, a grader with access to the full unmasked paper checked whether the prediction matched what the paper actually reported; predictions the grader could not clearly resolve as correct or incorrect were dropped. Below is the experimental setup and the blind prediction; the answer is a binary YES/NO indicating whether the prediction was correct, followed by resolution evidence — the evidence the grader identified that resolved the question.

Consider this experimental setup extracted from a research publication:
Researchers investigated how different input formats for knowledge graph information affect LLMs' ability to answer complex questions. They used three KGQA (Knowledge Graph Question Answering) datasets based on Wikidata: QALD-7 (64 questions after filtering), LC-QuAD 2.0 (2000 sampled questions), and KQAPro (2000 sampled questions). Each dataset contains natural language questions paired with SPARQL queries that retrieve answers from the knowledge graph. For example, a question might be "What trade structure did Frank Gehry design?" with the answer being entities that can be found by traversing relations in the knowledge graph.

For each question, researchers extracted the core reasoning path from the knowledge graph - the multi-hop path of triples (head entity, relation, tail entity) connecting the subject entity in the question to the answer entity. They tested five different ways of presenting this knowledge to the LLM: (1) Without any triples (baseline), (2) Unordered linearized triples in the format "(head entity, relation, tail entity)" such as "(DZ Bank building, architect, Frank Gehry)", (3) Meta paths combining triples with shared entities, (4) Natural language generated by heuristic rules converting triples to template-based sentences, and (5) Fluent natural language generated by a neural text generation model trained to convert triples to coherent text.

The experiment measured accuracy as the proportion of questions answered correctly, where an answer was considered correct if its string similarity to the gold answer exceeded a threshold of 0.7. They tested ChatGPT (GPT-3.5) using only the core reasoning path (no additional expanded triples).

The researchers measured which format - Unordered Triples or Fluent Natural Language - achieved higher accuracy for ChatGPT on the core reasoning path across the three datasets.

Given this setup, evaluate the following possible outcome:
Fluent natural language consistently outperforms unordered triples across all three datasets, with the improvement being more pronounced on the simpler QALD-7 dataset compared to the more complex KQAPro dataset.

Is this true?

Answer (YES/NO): NO